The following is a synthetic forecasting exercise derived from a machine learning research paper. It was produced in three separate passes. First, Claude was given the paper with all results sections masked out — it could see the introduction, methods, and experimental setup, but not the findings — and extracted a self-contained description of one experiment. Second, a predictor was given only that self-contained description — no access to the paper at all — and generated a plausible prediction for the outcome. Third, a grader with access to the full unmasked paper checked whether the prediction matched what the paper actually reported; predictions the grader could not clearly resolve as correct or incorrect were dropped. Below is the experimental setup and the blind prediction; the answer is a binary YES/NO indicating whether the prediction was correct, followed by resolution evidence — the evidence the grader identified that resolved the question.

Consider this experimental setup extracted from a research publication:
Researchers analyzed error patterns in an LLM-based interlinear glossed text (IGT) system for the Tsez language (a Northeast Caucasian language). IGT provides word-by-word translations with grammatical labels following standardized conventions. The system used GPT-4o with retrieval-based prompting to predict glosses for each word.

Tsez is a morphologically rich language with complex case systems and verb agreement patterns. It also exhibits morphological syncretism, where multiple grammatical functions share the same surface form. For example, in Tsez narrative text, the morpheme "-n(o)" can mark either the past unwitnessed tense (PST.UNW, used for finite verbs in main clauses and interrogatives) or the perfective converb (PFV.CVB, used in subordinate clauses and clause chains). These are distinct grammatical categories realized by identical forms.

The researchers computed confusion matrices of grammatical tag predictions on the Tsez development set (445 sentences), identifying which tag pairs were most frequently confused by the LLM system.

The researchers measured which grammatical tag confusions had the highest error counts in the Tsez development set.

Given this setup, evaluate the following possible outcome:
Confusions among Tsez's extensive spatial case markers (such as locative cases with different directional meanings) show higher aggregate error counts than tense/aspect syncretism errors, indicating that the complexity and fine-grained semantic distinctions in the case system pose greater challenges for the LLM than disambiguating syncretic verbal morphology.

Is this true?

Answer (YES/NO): NO